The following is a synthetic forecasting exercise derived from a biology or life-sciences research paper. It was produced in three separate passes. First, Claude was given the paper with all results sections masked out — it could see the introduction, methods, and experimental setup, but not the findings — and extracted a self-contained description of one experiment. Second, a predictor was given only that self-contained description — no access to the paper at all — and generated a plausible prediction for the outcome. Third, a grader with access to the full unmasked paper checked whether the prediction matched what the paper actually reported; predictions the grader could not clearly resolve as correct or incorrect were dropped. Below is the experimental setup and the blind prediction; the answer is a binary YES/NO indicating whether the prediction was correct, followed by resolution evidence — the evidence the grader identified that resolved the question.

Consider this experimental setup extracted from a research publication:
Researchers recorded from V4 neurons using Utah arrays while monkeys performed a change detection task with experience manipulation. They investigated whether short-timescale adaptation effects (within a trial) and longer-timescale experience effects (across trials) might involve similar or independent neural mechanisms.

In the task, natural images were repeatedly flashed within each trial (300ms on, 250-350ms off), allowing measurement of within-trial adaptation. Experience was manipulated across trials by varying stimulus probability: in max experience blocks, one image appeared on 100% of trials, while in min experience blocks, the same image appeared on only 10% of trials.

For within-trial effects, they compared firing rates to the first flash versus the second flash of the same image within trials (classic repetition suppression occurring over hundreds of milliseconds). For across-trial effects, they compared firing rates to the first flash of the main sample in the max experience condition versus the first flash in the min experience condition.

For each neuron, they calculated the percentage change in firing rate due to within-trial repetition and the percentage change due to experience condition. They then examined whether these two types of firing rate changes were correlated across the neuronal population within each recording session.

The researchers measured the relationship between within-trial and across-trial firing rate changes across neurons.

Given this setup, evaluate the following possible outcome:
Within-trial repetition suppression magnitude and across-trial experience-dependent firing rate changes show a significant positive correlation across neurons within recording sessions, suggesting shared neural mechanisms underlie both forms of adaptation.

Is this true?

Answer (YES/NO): YES